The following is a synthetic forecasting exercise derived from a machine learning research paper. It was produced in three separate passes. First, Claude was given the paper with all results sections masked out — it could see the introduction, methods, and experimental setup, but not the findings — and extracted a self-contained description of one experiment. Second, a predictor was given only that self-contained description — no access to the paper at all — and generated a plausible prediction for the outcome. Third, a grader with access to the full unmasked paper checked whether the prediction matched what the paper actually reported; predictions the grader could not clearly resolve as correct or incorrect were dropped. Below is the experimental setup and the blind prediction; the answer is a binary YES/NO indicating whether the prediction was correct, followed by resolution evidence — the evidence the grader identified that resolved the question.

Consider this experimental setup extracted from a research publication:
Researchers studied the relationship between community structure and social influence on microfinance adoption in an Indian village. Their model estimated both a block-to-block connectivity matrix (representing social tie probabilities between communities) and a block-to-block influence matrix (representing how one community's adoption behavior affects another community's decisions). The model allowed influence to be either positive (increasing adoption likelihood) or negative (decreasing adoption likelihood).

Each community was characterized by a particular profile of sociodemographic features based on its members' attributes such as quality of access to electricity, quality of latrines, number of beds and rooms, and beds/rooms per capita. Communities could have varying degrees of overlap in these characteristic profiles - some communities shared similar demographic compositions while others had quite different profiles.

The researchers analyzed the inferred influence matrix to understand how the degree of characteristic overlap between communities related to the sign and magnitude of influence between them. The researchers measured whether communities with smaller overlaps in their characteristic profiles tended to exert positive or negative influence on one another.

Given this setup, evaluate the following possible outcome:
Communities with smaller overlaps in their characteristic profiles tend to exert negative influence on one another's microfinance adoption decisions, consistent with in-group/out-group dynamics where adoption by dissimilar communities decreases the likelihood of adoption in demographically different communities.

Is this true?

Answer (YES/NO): YES